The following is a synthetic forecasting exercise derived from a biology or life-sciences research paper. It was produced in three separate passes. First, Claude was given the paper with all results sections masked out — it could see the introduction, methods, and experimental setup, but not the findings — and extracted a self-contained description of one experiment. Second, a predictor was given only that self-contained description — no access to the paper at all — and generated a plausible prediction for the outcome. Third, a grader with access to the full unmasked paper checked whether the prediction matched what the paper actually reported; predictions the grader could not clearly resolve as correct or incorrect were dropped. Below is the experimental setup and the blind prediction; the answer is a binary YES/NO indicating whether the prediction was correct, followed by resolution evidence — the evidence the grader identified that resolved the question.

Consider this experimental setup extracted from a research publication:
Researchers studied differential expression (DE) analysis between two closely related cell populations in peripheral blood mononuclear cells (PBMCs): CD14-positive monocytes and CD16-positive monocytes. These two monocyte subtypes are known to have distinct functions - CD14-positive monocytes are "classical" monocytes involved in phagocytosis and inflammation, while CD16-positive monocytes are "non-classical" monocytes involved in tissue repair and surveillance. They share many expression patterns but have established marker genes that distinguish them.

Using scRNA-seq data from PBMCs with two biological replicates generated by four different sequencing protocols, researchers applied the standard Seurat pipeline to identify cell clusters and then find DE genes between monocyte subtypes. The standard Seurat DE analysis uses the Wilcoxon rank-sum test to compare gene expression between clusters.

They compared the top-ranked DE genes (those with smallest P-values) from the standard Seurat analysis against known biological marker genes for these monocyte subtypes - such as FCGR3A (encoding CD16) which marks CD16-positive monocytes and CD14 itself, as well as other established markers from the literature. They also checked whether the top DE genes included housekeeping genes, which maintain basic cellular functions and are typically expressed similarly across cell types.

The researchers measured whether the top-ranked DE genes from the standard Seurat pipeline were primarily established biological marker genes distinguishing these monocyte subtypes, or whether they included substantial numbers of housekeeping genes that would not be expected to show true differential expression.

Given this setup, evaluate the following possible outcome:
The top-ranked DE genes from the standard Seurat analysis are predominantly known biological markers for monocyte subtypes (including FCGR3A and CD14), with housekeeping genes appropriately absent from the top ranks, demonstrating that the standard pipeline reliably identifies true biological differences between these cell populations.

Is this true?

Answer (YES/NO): NO